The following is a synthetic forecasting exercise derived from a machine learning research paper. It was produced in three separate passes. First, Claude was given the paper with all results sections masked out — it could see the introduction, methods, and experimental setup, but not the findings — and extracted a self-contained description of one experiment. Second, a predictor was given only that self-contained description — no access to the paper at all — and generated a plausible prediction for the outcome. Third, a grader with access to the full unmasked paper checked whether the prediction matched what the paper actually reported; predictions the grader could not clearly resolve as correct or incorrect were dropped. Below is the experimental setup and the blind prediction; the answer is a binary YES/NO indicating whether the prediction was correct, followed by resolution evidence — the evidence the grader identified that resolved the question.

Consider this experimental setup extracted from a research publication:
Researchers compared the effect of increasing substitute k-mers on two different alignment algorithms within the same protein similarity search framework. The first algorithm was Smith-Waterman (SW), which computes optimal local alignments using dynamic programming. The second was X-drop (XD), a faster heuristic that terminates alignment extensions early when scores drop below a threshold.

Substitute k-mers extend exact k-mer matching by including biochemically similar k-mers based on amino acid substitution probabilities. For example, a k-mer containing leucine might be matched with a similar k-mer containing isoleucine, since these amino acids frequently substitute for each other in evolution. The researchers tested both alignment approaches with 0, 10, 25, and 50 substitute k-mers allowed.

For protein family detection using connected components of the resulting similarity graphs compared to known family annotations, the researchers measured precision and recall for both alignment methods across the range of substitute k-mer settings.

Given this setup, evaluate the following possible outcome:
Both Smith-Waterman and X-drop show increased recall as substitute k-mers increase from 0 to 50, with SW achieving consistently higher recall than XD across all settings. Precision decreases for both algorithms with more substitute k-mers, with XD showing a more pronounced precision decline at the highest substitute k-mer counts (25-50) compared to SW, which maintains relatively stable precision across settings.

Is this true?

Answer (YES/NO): NO